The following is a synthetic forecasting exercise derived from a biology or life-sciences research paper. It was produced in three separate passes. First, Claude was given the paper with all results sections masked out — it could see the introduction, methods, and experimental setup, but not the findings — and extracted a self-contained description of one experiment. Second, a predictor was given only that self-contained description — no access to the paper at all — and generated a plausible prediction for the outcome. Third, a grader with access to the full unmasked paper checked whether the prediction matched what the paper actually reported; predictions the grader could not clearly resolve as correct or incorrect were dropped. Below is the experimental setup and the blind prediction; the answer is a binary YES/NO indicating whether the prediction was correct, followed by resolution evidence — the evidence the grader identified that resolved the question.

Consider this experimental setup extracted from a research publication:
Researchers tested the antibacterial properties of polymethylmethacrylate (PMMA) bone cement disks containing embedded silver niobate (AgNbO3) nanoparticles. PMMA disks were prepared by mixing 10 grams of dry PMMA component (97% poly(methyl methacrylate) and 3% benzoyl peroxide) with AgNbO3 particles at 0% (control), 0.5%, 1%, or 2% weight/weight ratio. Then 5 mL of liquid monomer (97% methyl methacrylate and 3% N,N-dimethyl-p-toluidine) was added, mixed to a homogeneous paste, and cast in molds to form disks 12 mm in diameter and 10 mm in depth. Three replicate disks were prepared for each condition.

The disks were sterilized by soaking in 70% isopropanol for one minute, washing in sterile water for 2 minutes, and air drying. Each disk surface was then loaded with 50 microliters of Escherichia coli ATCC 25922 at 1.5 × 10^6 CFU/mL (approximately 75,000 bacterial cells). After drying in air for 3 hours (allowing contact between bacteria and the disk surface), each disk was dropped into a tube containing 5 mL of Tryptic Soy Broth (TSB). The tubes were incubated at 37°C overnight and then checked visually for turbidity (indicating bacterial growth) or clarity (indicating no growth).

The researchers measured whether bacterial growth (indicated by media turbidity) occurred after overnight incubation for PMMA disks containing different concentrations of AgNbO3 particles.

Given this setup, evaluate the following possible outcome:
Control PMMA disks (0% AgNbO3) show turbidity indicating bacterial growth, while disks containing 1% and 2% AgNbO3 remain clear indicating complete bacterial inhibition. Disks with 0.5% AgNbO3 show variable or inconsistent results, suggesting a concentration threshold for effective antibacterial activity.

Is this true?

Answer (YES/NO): NO